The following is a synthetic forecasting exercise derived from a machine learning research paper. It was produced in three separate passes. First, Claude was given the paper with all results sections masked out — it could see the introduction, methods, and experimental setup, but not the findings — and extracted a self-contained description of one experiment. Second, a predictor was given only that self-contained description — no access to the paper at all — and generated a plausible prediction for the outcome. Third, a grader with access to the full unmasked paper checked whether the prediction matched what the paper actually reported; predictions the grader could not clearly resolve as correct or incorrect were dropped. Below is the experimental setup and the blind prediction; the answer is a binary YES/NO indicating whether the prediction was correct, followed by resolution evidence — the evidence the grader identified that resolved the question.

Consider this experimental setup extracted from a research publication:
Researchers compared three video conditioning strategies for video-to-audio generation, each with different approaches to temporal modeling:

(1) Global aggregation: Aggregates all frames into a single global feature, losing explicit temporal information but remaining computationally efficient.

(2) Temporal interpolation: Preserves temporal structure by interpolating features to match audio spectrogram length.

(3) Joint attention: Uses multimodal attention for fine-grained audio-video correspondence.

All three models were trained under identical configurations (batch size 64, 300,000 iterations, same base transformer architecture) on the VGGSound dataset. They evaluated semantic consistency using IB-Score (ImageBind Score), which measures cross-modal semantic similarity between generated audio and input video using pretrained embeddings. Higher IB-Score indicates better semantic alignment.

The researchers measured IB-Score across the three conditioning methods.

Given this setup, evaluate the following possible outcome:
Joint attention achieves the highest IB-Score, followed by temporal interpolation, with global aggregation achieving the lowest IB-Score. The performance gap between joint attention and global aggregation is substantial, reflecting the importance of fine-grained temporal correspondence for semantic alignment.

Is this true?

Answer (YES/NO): NO